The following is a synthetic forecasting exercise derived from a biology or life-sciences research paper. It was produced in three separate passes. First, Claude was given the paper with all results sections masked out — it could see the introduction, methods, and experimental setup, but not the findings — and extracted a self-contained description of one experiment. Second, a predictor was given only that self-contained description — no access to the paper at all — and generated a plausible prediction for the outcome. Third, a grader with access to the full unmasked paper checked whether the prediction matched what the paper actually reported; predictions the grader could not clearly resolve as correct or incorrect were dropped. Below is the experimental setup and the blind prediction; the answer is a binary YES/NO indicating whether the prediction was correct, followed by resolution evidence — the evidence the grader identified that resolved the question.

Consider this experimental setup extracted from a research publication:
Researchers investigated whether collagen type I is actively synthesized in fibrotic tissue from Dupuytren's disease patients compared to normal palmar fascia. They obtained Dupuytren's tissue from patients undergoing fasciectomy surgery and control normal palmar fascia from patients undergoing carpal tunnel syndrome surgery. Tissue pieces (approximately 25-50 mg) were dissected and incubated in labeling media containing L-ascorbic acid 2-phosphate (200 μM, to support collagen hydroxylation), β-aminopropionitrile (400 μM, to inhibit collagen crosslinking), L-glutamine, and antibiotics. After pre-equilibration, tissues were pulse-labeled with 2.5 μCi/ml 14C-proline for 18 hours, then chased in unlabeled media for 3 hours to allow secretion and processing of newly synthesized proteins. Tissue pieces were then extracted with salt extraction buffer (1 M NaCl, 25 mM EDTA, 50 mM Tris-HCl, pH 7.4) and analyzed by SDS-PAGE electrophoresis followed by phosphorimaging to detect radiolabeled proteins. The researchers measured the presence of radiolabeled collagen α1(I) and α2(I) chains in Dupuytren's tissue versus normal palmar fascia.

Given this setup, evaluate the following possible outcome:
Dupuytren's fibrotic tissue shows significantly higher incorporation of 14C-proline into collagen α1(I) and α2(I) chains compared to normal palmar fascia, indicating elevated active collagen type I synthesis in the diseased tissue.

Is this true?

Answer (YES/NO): YES